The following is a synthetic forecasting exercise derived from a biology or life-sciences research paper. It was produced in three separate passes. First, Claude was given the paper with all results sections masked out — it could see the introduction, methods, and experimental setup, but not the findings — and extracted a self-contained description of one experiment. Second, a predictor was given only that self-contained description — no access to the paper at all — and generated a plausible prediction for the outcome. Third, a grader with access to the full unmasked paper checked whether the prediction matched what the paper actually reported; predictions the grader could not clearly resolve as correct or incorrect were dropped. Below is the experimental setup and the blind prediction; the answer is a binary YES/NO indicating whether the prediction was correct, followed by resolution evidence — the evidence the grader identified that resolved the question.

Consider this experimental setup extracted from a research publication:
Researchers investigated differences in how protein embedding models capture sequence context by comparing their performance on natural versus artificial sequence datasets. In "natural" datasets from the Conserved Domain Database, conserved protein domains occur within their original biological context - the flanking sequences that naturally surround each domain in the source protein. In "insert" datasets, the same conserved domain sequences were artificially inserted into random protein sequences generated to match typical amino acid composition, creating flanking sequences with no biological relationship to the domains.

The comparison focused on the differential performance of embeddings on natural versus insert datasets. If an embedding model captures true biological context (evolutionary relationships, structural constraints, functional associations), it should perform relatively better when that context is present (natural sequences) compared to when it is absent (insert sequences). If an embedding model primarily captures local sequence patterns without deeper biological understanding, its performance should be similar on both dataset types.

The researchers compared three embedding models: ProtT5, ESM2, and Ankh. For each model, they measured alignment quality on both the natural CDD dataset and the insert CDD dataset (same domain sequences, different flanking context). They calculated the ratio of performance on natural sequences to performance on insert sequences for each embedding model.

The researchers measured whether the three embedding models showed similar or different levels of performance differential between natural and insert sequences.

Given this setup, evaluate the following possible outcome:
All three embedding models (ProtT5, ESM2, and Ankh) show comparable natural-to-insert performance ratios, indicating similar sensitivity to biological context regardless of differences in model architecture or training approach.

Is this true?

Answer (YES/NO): NO